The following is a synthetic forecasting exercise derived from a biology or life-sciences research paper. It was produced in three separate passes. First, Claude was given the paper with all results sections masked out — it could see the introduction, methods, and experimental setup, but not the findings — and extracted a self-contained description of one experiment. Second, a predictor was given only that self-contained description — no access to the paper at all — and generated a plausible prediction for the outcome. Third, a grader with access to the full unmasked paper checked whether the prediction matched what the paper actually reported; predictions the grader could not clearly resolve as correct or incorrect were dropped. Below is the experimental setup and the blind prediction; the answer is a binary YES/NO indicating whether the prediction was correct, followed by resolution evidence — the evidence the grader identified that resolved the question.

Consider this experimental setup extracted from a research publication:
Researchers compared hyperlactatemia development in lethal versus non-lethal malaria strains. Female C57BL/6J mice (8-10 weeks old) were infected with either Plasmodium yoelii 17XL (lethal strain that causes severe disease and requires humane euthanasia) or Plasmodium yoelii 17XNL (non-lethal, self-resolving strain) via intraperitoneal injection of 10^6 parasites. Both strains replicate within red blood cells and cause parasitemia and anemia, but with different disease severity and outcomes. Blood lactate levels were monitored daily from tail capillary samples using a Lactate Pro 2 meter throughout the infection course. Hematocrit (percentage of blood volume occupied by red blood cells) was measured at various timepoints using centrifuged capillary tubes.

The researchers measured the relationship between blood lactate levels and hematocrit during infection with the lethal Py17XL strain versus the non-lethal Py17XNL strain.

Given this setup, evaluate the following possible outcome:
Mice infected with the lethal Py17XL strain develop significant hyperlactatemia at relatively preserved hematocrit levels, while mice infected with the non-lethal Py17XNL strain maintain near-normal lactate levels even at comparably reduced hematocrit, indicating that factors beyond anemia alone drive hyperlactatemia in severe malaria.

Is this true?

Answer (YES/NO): NO